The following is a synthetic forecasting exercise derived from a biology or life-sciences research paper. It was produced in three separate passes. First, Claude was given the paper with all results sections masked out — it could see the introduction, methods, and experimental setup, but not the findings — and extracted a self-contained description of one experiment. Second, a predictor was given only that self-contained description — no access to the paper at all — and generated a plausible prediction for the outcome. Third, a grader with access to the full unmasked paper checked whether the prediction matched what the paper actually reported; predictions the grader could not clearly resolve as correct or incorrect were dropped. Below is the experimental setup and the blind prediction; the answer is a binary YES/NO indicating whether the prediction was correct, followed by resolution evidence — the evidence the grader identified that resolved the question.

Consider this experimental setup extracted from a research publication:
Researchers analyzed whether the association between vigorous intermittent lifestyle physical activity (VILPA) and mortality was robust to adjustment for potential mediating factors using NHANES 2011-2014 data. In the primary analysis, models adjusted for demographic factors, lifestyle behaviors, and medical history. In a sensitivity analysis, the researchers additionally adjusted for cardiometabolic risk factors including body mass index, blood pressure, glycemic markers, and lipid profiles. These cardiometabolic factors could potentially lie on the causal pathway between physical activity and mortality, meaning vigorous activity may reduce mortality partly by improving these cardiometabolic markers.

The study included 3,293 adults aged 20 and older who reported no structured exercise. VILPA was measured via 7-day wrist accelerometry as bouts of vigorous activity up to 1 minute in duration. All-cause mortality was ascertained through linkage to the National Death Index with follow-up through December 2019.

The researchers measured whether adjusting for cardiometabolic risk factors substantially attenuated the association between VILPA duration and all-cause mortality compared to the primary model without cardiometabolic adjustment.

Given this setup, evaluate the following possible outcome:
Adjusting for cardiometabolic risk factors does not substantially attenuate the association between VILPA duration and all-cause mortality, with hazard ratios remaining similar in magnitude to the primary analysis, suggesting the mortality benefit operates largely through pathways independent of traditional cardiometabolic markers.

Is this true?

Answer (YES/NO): YES